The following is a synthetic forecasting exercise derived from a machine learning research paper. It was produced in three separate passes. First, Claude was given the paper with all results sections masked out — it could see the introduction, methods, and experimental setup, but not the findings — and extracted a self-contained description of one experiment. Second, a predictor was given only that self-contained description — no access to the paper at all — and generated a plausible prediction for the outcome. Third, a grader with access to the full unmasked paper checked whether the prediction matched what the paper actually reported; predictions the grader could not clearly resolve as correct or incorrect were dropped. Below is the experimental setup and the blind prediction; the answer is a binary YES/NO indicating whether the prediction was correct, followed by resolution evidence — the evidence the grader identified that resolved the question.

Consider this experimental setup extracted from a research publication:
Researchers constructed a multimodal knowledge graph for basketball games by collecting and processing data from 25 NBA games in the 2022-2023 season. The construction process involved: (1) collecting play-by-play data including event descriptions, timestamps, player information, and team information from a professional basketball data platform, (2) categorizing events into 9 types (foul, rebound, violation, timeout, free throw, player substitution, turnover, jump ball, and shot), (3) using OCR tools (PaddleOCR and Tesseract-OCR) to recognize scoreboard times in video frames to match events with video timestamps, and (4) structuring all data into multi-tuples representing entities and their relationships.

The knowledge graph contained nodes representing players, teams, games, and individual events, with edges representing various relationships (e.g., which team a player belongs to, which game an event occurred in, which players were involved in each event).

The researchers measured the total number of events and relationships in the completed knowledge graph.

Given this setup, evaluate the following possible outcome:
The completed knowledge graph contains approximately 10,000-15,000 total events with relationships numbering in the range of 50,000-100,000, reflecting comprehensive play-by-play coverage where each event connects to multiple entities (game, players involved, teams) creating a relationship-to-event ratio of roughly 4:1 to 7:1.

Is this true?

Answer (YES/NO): NO